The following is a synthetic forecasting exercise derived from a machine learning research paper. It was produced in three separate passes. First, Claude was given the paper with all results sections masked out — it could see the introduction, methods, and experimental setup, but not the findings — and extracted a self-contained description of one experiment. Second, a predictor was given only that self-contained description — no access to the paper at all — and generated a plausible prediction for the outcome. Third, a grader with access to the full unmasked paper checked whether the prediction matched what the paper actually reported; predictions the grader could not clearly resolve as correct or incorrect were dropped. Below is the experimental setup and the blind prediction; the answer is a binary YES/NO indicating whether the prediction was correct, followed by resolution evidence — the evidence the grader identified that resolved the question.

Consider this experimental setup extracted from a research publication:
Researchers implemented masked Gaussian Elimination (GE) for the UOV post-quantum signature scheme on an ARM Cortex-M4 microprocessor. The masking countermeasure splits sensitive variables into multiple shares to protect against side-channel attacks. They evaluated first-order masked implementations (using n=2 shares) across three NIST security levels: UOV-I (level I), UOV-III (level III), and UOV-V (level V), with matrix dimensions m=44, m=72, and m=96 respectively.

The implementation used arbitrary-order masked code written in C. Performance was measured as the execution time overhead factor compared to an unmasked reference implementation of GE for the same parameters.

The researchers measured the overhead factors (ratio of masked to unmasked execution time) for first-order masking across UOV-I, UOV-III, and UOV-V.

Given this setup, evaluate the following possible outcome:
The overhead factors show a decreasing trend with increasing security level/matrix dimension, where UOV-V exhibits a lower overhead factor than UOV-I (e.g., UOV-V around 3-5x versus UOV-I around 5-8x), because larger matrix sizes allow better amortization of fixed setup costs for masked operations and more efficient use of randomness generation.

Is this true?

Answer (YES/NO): NO